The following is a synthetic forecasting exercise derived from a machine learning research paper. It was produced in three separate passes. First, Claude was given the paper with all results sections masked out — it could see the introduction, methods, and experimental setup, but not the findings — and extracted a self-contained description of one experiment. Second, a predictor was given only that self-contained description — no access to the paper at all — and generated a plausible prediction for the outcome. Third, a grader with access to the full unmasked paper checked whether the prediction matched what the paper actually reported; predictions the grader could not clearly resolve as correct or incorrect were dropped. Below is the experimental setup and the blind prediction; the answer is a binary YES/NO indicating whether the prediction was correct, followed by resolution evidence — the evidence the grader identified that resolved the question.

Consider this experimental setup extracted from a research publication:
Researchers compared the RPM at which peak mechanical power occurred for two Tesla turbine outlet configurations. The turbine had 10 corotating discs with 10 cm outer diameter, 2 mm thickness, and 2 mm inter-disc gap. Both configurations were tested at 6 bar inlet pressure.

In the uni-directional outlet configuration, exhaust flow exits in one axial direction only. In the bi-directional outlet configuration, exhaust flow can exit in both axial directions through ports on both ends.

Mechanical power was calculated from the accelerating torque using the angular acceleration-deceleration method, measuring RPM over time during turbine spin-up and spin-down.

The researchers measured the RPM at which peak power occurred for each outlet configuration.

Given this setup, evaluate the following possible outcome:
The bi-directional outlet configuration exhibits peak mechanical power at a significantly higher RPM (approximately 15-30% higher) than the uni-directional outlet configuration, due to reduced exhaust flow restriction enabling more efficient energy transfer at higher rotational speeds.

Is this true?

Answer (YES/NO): NO